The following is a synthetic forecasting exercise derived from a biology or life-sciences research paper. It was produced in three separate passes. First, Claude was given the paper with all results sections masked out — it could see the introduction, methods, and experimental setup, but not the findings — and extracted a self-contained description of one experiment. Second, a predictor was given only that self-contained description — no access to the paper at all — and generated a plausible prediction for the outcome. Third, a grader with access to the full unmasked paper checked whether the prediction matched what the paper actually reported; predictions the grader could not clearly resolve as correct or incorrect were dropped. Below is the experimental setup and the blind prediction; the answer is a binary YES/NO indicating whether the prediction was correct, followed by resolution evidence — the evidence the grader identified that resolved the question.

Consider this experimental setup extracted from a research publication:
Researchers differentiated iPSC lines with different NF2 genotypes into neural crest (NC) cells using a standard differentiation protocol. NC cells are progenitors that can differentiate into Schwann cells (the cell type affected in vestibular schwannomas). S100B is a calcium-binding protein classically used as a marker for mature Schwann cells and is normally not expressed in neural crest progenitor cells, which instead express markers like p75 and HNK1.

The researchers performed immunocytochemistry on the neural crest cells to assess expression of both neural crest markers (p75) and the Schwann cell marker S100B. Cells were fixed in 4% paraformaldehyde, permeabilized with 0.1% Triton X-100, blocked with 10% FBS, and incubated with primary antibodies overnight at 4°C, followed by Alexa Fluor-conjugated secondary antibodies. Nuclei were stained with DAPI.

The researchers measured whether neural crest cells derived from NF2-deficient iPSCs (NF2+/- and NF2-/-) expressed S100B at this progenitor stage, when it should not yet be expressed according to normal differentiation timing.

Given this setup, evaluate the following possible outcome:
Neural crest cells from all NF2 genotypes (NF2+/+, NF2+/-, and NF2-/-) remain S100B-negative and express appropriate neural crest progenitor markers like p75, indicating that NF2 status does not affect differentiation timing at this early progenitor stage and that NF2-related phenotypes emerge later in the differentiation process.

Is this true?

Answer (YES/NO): NO